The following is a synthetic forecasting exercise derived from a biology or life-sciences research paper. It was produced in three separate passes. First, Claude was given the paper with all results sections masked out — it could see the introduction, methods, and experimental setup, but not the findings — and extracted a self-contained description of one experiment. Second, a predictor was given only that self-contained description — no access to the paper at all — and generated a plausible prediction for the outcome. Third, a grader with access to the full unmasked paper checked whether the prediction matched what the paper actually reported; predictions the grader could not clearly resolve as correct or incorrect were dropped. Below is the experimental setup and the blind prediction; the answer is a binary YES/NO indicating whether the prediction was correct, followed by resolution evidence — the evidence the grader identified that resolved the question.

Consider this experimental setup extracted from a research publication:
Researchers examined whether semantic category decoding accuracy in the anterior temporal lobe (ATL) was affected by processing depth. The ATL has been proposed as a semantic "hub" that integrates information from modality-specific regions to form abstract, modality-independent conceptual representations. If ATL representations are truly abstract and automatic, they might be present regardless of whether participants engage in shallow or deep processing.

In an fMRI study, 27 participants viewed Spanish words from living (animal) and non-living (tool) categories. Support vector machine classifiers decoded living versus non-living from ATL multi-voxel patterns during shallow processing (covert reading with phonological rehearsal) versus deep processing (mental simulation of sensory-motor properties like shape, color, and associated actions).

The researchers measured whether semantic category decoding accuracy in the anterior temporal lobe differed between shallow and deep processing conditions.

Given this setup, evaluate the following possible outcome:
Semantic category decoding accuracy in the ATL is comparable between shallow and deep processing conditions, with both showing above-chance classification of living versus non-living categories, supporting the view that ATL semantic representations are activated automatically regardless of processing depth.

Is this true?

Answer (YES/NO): NO